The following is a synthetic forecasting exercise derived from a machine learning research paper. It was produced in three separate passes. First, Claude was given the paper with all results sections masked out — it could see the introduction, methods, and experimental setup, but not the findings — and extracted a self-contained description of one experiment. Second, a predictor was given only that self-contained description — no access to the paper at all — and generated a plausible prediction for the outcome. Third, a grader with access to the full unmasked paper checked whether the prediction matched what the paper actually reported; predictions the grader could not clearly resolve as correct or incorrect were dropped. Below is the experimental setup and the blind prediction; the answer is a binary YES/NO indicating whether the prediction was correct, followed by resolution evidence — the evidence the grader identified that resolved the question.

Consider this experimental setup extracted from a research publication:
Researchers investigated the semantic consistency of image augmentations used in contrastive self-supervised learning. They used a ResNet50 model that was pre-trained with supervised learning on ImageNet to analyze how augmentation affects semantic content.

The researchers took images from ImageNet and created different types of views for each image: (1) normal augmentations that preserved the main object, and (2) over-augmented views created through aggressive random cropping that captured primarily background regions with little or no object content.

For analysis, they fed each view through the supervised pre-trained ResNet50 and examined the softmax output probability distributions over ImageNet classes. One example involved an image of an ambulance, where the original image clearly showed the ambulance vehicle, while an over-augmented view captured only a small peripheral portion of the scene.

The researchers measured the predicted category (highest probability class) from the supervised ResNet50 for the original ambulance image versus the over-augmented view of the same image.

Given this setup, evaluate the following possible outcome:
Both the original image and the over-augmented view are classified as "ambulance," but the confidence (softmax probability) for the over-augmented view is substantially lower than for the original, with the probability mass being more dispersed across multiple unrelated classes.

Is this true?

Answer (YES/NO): NO